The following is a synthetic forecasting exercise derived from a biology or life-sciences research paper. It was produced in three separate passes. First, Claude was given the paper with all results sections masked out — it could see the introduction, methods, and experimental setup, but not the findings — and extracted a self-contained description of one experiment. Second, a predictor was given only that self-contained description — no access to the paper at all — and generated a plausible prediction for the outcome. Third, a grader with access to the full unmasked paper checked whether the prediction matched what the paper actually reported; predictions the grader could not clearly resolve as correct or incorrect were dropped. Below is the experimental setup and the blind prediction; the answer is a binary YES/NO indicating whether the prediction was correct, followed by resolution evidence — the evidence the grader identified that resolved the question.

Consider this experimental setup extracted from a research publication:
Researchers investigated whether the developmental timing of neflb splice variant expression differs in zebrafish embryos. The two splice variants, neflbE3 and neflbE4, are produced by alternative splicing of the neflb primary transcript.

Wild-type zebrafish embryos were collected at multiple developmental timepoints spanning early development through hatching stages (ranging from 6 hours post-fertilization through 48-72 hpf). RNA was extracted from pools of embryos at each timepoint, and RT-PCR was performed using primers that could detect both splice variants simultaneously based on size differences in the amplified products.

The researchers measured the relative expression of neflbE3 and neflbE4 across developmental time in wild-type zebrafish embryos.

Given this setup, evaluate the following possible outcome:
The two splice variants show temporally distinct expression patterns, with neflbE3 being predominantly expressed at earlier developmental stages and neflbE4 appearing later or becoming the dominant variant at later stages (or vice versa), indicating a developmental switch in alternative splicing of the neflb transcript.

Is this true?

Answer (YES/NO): YES